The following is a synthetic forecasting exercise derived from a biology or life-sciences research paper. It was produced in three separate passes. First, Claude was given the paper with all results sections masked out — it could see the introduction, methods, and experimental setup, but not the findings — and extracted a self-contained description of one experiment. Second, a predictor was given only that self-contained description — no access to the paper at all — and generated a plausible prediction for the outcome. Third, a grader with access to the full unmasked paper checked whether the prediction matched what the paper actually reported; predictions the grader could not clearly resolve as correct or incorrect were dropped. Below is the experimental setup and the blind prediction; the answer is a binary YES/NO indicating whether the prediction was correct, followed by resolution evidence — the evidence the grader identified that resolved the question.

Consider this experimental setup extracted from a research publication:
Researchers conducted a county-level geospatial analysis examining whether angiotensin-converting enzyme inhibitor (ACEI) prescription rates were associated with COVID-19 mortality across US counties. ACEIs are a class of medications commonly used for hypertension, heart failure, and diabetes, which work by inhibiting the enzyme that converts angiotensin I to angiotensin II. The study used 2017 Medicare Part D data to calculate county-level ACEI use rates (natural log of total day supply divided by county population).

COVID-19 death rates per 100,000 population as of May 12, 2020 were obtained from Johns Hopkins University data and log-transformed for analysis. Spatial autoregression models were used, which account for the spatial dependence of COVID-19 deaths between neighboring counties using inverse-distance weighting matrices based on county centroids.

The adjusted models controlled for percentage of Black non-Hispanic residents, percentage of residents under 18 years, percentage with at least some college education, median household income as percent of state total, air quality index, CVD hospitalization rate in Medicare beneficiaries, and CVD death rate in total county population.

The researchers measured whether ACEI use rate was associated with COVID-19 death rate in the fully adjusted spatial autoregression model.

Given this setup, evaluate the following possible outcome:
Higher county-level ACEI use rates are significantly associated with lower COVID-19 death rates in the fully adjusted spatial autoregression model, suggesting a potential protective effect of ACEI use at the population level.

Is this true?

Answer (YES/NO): NO